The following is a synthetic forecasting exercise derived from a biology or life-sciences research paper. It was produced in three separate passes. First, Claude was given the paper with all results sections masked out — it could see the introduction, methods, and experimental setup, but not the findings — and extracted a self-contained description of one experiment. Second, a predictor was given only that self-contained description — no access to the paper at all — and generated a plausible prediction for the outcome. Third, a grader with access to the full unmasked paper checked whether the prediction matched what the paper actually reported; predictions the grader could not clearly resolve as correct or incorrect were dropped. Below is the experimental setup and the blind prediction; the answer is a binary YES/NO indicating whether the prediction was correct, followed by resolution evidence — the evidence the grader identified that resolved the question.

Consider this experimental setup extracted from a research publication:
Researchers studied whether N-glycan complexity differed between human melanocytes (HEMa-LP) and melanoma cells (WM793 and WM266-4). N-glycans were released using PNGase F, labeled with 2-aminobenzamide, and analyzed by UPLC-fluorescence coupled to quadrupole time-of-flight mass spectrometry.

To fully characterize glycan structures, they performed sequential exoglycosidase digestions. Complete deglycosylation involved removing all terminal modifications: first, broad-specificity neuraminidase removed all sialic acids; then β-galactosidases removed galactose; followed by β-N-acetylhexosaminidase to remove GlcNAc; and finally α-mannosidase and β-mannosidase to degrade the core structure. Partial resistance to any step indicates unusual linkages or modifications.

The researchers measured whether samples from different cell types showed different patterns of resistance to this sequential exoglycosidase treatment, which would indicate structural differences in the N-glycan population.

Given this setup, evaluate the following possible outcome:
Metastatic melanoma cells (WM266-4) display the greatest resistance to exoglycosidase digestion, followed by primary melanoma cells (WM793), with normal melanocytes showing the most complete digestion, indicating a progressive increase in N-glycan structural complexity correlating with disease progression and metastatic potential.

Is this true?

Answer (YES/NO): NO